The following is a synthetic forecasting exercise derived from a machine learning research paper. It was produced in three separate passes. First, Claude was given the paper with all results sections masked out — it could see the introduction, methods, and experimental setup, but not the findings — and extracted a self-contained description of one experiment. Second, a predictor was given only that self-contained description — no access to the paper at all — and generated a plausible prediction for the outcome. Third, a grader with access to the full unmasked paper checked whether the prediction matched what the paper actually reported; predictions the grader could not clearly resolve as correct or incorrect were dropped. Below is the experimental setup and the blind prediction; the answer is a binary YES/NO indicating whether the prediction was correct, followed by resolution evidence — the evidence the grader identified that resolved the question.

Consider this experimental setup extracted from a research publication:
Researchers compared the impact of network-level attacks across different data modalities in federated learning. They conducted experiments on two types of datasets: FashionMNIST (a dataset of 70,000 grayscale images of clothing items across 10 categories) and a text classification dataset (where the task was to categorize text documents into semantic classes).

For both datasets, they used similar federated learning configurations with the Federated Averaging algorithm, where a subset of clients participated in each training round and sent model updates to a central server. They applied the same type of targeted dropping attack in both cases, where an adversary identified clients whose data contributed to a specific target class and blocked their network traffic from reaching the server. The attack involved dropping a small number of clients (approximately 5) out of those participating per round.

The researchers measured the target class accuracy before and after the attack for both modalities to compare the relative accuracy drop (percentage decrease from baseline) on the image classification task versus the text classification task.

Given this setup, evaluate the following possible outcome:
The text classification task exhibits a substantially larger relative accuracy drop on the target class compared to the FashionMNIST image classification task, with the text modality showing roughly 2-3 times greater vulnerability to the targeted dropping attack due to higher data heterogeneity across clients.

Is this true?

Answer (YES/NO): YES